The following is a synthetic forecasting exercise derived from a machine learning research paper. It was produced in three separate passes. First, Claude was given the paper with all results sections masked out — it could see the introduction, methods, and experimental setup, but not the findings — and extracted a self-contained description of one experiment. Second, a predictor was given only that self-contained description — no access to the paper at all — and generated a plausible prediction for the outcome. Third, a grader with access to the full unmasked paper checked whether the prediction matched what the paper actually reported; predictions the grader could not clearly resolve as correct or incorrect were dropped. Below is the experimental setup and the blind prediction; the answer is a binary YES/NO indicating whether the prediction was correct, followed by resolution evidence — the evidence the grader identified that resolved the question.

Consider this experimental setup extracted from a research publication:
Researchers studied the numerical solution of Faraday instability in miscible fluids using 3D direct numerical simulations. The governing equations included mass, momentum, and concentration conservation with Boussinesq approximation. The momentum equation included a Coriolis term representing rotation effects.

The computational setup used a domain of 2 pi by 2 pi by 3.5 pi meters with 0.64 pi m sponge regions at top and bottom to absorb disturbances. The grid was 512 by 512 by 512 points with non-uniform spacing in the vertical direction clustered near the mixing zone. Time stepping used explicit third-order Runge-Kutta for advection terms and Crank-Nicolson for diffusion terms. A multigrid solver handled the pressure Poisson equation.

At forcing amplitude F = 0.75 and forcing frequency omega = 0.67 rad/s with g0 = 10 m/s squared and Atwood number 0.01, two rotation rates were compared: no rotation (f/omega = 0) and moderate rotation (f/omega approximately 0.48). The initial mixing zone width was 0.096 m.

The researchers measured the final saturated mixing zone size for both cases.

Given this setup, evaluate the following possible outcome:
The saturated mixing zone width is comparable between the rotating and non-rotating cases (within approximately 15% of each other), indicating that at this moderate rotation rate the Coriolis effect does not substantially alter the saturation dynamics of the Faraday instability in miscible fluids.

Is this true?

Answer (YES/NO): YES